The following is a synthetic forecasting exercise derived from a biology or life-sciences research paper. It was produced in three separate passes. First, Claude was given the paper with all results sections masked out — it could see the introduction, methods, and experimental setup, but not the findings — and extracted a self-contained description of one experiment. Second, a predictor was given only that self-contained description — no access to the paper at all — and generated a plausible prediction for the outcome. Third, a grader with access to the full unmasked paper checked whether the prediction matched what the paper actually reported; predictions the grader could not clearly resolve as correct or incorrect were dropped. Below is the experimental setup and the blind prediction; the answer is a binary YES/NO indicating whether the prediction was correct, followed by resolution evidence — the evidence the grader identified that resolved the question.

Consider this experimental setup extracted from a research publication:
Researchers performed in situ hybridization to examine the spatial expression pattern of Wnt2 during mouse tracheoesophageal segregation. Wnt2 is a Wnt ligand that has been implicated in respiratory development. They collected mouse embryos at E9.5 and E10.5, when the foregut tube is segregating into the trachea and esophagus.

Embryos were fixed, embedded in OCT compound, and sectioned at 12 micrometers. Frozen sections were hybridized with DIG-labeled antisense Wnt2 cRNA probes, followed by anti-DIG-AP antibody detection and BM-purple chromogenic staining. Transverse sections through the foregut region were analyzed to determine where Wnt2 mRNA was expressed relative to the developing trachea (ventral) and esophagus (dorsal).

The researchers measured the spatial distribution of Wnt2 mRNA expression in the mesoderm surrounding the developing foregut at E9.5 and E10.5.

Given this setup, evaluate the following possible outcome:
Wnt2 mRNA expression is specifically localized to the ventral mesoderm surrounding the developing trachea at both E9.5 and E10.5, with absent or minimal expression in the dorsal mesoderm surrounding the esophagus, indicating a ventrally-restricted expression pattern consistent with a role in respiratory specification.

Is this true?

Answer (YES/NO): NO